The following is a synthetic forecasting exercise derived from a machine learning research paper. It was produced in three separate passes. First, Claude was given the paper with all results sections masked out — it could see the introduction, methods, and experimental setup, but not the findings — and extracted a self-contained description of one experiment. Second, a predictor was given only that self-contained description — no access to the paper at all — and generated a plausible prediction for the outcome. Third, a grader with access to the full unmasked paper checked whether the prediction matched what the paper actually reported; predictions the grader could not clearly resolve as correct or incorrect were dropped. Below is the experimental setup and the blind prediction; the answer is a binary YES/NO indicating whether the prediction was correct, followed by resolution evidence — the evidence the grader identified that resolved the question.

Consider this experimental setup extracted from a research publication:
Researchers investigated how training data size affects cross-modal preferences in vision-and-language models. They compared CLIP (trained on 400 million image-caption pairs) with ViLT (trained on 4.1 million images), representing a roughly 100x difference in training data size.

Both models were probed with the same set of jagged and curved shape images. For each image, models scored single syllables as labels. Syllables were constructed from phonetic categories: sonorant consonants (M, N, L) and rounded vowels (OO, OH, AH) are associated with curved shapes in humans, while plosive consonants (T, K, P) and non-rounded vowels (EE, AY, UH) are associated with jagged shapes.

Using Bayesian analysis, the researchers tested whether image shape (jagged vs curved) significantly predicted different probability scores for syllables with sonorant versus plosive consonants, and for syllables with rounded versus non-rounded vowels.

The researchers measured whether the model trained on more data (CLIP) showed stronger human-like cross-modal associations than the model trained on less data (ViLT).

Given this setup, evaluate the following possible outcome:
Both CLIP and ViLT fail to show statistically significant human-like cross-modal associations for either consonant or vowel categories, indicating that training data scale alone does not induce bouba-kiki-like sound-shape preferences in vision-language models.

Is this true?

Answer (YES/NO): NO